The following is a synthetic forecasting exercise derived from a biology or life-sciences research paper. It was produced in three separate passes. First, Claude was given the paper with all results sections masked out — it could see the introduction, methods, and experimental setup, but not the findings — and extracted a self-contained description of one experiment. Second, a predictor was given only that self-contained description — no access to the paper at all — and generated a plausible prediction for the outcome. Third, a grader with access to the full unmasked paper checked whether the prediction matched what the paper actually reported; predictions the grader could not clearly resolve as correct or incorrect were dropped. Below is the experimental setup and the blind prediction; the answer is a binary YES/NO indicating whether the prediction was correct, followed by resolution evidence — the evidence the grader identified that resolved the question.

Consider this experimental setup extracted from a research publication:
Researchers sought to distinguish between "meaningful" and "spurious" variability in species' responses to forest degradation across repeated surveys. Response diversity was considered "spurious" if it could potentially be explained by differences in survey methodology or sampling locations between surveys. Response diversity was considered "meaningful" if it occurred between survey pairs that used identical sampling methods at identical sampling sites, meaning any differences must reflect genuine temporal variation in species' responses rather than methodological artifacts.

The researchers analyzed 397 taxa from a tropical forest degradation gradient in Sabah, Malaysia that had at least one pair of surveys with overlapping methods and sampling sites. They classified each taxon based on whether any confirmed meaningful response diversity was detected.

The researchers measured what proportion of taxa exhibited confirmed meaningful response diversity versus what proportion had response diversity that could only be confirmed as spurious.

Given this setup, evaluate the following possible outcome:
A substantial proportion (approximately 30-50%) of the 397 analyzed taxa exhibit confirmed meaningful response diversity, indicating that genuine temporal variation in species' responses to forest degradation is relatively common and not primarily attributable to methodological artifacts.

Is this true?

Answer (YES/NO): YES